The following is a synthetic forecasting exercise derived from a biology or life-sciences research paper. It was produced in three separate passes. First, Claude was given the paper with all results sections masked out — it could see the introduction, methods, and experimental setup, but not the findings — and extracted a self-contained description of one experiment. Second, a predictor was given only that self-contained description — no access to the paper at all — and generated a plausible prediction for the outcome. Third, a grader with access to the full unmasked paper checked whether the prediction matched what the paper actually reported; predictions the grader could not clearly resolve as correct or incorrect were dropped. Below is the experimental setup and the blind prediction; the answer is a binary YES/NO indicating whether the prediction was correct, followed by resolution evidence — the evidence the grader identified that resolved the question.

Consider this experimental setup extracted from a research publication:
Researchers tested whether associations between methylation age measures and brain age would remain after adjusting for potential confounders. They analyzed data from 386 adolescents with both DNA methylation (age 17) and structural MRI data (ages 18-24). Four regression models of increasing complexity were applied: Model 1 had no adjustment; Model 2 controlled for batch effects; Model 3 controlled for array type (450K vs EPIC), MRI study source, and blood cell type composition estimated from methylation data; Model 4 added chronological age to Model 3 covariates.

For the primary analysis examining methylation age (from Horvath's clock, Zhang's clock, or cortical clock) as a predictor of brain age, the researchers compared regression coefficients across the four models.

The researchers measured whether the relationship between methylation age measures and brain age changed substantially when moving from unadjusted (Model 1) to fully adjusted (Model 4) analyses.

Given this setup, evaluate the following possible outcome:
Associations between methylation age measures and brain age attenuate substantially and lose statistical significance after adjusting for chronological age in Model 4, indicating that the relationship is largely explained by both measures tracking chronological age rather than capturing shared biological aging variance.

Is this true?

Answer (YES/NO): NO